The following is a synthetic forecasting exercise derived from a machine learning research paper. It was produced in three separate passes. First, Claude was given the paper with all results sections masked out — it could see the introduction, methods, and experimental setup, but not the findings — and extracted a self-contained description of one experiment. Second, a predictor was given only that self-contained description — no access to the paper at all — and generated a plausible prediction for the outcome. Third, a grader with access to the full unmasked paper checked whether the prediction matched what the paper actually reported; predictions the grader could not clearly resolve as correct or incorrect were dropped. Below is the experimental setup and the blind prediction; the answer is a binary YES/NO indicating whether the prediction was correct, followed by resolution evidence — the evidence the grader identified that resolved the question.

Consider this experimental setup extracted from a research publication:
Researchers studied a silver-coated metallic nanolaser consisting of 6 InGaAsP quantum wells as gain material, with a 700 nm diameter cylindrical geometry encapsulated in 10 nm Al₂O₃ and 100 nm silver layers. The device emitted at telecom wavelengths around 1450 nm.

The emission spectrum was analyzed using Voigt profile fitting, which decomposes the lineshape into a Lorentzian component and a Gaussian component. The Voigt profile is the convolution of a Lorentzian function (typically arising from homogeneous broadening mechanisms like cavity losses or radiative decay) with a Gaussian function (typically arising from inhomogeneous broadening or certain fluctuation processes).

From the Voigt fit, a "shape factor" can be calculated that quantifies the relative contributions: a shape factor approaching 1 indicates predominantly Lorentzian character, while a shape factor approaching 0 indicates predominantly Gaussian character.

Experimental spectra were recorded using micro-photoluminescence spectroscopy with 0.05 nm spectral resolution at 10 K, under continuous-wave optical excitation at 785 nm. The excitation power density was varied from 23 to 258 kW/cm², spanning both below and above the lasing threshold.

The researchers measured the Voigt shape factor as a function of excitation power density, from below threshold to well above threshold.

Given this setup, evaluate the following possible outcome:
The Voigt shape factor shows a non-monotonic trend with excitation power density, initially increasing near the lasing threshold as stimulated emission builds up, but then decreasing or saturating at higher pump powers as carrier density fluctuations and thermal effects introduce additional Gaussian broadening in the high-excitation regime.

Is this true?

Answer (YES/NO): NO